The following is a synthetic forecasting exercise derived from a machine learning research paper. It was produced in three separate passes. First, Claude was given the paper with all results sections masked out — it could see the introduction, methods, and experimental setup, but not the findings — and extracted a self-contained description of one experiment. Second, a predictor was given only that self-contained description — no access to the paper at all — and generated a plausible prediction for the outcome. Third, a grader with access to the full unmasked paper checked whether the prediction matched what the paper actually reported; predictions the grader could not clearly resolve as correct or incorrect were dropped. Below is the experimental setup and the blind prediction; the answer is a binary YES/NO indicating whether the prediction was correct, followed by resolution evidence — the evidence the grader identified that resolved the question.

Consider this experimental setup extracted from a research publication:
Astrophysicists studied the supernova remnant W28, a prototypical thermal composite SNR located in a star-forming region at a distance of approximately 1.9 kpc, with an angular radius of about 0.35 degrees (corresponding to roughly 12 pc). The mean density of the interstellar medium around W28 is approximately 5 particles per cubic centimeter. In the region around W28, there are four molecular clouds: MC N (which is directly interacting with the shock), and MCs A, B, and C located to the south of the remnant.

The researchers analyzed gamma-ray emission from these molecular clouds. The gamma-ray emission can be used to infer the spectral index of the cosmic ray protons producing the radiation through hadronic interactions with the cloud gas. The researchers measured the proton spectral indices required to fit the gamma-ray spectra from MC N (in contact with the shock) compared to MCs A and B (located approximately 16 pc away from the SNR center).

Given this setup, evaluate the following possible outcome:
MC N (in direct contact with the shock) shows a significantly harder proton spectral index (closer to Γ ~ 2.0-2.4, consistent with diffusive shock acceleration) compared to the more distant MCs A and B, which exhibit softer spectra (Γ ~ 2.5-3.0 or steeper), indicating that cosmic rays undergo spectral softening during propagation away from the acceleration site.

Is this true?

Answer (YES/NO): NO